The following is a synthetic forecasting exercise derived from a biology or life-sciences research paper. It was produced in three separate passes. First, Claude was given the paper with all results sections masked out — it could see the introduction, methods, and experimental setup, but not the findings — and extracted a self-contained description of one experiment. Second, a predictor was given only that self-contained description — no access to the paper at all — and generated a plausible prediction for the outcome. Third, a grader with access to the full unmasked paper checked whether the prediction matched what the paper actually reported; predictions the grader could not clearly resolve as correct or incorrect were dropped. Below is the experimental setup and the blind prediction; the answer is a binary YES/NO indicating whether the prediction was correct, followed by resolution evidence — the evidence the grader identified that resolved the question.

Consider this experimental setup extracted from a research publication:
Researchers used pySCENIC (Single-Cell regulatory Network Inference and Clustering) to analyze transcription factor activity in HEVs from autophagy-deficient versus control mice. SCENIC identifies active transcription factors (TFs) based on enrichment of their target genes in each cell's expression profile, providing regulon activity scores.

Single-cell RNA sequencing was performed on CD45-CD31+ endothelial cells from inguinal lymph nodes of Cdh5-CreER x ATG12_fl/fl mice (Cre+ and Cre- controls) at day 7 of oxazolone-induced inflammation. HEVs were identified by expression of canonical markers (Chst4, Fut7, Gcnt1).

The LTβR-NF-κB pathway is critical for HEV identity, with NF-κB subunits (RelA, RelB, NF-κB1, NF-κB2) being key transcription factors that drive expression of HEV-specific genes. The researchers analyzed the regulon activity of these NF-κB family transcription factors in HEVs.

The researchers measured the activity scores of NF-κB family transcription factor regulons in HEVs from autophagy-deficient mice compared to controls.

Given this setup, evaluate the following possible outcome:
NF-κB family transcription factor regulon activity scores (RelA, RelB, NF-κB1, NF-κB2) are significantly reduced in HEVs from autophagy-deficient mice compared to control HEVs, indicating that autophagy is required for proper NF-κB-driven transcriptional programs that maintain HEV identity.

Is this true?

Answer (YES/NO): NO